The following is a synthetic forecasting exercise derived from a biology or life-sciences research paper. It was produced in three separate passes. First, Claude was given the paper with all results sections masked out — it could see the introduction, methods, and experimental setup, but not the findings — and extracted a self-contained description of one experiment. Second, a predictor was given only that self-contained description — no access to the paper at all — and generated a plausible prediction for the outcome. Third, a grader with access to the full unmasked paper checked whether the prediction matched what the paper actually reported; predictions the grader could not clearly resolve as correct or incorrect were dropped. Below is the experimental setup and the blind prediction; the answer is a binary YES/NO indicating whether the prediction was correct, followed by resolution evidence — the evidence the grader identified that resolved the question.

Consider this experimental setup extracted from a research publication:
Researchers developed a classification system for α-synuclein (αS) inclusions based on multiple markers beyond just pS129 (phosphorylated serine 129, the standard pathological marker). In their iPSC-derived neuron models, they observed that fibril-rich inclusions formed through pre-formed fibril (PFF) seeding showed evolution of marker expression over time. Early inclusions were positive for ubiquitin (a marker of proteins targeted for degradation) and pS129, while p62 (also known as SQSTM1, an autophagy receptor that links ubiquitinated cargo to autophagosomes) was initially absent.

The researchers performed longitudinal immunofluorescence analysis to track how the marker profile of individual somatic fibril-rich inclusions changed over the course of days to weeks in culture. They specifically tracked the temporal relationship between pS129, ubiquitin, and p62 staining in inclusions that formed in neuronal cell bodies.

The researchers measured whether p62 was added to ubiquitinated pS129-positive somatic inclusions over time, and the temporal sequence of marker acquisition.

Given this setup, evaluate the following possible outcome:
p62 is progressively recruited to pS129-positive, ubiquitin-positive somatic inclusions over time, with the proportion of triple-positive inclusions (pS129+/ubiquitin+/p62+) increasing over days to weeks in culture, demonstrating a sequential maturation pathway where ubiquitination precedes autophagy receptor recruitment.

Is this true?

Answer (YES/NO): YES